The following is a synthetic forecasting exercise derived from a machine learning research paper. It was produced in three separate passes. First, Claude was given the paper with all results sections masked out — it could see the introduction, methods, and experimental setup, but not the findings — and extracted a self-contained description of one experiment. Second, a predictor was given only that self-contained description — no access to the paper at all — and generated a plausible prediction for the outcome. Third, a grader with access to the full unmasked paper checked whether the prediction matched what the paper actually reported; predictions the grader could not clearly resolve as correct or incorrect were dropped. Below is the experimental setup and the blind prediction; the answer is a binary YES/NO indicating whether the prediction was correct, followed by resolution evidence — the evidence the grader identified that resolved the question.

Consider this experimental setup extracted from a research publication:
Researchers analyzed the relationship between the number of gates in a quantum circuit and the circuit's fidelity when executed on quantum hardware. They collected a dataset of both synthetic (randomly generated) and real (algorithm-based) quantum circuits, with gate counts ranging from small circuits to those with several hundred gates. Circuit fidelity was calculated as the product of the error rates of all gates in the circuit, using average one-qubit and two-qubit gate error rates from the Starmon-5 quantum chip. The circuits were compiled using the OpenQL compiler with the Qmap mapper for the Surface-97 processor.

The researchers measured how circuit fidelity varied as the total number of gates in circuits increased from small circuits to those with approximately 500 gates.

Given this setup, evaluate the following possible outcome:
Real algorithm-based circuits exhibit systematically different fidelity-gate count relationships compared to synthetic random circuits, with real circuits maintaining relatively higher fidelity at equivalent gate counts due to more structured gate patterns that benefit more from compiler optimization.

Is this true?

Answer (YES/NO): YES